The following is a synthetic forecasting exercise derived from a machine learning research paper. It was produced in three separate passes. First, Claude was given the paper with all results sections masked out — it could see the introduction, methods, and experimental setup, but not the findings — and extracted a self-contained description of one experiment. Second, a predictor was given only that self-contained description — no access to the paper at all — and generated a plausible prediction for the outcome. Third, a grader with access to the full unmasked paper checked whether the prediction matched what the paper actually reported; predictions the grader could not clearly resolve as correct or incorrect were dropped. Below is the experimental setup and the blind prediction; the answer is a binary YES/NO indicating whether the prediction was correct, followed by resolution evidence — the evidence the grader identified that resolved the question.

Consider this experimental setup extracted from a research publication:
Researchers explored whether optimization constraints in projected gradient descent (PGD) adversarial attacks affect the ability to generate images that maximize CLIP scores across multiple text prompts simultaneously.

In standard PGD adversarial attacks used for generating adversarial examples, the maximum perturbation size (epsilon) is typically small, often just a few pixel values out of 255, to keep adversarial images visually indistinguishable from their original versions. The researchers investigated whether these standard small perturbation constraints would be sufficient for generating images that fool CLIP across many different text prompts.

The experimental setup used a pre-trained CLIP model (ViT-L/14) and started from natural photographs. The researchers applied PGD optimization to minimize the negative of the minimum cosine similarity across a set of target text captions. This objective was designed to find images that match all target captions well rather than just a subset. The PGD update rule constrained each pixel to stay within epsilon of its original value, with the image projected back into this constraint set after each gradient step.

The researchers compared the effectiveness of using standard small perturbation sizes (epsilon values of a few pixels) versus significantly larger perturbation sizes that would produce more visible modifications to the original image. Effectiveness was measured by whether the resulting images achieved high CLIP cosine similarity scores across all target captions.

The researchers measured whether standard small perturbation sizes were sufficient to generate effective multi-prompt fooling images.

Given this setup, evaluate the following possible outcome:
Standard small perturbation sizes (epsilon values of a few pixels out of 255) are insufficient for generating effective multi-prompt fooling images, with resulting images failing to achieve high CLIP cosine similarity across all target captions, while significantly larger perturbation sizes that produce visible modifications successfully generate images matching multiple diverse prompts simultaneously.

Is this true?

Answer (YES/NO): YES